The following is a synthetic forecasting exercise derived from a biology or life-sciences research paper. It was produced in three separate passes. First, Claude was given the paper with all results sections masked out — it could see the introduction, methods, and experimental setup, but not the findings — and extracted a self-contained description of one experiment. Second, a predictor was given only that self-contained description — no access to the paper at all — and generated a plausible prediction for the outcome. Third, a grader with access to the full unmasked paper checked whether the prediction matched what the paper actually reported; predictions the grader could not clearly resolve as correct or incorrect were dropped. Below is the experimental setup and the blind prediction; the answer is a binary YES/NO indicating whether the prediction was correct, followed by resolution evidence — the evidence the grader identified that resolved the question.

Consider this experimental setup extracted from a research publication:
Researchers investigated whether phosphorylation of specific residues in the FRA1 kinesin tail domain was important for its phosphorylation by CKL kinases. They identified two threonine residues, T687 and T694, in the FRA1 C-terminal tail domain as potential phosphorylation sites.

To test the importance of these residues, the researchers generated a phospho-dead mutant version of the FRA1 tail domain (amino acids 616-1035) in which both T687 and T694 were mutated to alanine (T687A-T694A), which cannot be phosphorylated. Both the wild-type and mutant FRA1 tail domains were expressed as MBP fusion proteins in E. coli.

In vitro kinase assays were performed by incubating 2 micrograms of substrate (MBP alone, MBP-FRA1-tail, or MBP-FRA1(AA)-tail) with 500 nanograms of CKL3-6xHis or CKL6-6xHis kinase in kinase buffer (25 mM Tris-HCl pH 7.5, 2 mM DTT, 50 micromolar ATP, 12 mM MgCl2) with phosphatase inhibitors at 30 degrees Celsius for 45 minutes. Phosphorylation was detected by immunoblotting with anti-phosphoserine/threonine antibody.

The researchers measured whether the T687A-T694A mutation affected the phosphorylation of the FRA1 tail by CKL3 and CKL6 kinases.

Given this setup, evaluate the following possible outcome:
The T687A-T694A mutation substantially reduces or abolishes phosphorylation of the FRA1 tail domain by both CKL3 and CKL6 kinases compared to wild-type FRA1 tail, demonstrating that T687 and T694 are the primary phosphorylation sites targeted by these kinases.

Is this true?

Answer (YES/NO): NO